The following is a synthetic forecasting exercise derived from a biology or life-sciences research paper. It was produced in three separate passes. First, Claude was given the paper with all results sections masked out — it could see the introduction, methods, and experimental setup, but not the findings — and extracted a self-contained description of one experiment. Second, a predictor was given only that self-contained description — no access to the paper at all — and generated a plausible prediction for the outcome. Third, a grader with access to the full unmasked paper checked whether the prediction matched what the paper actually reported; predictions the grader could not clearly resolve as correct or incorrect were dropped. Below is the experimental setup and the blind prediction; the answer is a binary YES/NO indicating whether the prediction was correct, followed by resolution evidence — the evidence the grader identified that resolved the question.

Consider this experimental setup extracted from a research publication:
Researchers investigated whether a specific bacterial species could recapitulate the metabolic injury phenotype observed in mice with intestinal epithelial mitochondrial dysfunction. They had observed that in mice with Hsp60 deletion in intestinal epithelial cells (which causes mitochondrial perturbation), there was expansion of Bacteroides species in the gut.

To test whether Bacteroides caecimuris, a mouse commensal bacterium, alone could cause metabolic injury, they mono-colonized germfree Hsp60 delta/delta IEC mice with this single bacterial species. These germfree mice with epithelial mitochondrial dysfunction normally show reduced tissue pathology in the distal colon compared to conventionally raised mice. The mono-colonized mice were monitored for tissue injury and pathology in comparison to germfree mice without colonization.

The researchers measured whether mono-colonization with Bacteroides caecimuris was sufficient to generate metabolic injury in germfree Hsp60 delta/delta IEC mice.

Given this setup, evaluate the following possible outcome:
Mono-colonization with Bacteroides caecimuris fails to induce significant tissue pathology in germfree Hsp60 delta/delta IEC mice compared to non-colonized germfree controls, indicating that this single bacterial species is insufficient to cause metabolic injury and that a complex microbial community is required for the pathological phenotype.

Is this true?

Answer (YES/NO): NO